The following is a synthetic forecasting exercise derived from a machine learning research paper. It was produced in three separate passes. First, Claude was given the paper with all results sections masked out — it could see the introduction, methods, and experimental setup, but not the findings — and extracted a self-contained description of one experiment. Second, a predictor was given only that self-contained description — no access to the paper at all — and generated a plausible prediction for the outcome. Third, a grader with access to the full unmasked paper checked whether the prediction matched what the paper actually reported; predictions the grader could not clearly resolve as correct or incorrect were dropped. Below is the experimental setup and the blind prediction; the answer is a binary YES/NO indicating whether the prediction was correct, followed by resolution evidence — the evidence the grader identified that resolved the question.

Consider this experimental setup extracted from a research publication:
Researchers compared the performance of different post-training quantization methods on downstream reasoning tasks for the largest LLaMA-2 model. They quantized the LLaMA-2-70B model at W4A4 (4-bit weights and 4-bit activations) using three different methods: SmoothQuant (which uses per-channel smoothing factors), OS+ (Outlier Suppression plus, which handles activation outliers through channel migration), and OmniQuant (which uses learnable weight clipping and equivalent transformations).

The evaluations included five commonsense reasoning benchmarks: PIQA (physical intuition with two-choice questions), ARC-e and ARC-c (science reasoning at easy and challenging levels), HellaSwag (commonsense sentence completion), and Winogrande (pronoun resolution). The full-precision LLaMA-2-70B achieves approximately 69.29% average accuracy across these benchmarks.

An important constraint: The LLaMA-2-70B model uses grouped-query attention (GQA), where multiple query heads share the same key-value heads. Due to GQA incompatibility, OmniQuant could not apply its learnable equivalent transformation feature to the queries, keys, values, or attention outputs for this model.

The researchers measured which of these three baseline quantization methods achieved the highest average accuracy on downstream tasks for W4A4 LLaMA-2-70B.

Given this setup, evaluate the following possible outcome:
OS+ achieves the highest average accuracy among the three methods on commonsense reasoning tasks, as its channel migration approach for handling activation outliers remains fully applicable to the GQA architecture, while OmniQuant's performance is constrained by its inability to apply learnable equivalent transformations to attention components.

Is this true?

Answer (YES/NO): YES